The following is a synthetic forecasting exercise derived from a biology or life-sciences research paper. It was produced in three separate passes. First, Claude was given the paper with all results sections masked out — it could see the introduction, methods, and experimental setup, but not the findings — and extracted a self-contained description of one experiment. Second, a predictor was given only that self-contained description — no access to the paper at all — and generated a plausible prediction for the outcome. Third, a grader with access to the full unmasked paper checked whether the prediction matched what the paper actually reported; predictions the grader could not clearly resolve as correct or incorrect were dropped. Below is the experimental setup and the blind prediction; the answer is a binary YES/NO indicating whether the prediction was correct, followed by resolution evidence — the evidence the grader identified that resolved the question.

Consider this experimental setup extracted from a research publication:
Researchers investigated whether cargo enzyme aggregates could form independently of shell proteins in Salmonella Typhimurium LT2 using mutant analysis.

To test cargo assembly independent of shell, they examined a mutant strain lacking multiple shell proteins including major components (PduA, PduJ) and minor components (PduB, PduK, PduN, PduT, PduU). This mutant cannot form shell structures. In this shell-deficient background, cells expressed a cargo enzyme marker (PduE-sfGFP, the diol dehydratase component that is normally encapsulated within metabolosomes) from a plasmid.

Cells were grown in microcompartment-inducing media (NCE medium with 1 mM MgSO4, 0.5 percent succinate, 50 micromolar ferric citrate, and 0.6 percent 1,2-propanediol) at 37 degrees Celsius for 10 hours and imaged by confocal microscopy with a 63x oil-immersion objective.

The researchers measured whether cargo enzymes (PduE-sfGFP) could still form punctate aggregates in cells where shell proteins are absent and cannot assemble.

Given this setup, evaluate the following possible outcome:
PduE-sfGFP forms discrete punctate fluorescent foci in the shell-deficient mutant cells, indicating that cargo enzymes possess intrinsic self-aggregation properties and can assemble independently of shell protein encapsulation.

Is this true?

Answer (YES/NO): YES